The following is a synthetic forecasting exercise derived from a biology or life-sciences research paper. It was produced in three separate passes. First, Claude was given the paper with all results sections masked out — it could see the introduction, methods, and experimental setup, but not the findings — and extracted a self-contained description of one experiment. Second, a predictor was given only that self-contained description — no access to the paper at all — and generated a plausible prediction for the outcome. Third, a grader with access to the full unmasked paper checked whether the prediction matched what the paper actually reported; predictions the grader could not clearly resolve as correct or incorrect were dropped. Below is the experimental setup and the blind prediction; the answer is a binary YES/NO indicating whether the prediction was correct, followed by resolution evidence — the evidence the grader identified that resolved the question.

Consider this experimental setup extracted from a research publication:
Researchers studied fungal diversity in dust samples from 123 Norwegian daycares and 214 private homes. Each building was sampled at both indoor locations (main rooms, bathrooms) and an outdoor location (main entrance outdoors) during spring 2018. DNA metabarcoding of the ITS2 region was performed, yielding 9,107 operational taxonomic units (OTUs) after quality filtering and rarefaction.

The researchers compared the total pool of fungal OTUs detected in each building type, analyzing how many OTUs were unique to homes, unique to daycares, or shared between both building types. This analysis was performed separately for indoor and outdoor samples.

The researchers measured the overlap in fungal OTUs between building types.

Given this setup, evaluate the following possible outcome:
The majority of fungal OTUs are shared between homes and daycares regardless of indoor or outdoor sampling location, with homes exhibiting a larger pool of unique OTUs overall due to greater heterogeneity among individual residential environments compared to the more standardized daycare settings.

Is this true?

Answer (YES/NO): NO